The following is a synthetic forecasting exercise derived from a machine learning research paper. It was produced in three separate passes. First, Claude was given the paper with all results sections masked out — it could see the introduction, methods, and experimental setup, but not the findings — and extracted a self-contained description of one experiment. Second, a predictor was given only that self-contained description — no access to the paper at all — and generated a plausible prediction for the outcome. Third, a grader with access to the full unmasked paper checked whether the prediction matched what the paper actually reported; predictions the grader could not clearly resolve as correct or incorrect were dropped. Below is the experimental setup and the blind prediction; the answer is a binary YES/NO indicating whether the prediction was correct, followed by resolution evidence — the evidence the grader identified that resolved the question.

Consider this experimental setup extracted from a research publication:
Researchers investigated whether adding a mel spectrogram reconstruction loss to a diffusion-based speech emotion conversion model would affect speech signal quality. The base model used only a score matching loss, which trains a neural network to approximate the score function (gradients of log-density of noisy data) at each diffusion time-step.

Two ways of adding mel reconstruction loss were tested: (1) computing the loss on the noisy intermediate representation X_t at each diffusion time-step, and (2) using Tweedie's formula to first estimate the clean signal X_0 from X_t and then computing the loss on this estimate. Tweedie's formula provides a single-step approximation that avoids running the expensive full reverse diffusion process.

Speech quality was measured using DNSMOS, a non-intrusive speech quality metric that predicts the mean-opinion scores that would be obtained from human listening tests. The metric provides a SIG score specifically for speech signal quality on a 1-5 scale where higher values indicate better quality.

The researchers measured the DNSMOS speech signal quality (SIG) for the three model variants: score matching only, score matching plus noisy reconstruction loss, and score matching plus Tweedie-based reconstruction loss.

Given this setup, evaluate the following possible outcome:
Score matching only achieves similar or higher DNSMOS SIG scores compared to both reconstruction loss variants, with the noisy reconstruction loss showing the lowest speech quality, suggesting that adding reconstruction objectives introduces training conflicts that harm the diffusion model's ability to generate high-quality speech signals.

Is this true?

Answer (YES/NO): NO